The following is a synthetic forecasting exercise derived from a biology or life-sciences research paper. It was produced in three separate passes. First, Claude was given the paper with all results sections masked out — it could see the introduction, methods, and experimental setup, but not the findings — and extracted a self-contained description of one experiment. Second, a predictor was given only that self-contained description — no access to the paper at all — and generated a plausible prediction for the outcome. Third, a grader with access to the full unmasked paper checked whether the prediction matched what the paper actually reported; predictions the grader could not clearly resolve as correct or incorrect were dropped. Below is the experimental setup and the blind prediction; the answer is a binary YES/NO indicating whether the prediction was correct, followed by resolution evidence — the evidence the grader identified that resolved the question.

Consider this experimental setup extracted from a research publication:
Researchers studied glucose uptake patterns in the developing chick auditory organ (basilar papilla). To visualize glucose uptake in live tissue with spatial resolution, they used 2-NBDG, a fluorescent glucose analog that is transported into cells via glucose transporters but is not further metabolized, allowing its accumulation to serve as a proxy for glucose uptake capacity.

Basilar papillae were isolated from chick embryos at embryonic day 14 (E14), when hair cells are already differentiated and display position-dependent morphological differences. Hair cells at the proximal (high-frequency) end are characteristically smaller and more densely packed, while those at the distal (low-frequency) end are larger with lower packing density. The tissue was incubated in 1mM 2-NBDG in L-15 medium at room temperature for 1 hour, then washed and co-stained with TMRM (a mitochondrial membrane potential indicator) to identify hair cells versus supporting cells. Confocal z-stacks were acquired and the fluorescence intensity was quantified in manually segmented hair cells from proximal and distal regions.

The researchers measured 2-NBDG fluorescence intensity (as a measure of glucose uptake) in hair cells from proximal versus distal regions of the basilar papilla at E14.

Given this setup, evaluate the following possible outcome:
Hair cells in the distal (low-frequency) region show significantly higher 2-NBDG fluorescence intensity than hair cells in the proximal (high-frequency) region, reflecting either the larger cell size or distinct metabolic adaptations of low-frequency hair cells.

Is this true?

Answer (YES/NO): NO